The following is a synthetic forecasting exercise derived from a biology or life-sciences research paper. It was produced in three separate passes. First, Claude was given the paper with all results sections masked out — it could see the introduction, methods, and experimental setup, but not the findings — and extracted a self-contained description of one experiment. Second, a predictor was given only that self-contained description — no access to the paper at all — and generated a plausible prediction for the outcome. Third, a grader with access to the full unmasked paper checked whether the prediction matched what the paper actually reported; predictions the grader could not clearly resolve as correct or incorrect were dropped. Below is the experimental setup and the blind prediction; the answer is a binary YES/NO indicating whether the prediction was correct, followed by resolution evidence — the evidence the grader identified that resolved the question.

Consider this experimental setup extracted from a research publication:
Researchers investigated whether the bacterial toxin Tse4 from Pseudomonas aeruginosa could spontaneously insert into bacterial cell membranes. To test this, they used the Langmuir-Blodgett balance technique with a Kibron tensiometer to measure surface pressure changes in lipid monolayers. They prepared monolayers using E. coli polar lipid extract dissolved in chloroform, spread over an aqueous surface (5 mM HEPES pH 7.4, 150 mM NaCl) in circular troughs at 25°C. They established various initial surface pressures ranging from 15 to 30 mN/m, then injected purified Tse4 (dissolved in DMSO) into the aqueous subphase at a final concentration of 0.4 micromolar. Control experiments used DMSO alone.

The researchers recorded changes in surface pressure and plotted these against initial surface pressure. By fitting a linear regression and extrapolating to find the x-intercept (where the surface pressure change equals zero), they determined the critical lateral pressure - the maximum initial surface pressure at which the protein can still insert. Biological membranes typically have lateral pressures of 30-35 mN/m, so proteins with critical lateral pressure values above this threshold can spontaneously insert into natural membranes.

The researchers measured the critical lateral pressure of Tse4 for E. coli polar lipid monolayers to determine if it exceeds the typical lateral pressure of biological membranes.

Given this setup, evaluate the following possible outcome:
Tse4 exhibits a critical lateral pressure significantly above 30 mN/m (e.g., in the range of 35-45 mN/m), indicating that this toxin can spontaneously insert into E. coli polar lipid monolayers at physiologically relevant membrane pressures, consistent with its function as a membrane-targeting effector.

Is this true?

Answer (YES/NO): NO